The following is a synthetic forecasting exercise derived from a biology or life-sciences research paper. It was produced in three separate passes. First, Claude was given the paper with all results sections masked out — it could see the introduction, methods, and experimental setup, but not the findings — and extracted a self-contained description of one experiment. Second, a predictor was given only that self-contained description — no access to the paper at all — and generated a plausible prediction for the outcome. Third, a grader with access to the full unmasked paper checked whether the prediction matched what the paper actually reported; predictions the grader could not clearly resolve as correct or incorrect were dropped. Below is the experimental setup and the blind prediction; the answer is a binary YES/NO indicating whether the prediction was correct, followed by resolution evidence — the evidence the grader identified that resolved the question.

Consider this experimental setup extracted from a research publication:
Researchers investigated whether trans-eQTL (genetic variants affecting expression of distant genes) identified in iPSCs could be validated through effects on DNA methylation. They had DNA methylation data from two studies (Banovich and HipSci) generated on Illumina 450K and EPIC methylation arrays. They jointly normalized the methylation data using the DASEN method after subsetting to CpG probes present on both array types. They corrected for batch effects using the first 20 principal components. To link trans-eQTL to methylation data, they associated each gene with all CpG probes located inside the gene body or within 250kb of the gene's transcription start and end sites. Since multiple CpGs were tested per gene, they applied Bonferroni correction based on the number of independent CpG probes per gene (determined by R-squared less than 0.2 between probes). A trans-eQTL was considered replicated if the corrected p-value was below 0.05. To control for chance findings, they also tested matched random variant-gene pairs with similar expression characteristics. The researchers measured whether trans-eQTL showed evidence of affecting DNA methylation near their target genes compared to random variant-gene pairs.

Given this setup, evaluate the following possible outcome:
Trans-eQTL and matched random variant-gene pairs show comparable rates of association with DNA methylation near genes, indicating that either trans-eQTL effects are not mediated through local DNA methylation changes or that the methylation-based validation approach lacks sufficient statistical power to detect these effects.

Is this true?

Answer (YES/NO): NO